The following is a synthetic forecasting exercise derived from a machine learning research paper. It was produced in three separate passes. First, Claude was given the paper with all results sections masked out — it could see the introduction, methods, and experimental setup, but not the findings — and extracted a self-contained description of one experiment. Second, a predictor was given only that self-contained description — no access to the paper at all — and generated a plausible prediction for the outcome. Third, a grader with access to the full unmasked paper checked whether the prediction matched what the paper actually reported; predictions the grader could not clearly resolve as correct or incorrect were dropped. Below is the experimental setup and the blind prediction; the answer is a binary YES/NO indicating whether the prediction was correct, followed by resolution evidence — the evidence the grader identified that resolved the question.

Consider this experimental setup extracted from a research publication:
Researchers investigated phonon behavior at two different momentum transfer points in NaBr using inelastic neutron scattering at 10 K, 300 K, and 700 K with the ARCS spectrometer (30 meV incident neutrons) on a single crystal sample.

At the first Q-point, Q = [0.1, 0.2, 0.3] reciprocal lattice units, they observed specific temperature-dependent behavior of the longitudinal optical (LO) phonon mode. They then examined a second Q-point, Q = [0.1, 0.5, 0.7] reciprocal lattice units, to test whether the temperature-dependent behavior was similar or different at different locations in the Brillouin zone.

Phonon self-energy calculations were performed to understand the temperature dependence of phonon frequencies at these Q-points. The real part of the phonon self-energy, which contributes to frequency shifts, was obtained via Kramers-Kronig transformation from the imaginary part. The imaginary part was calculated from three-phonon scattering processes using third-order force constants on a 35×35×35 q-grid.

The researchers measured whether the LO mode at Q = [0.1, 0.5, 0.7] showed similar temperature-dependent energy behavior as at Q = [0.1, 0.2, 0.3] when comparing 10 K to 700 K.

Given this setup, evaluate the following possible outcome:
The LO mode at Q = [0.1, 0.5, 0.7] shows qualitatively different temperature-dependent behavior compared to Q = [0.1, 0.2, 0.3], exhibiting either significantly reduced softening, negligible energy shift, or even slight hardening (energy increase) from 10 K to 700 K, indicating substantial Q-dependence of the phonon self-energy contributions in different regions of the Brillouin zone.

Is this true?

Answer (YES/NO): NO